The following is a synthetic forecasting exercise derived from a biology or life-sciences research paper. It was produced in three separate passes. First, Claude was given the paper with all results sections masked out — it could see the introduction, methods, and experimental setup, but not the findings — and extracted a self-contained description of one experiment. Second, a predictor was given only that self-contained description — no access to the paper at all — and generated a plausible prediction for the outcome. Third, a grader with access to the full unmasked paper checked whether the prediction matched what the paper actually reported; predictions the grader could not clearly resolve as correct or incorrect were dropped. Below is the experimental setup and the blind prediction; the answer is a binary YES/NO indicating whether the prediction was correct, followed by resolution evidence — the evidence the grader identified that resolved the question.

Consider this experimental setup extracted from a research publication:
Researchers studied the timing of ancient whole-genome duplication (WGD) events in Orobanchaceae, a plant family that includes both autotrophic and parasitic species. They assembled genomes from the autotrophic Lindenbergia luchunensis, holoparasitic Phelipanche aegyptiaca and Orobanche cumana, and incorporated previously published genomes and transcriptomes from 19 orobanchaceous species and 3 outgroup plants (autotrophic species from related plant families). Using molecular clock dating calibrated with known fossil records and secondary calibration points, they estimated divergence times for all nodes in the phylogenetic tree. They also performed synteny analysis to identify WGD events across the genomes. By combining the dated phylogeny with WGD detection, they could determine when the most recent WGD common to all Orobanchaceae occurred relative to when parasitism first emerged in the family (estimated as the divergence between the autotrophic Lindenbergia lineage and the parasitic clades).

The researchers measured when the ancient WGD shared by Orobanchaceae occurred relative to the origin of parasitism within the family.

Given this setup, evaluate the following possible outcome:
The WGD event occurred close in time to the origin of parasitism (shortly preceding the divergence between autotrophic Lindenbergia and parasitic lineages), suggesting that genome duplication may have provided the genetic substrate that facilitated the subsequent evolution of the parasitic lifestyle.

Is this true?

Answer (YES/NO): NO